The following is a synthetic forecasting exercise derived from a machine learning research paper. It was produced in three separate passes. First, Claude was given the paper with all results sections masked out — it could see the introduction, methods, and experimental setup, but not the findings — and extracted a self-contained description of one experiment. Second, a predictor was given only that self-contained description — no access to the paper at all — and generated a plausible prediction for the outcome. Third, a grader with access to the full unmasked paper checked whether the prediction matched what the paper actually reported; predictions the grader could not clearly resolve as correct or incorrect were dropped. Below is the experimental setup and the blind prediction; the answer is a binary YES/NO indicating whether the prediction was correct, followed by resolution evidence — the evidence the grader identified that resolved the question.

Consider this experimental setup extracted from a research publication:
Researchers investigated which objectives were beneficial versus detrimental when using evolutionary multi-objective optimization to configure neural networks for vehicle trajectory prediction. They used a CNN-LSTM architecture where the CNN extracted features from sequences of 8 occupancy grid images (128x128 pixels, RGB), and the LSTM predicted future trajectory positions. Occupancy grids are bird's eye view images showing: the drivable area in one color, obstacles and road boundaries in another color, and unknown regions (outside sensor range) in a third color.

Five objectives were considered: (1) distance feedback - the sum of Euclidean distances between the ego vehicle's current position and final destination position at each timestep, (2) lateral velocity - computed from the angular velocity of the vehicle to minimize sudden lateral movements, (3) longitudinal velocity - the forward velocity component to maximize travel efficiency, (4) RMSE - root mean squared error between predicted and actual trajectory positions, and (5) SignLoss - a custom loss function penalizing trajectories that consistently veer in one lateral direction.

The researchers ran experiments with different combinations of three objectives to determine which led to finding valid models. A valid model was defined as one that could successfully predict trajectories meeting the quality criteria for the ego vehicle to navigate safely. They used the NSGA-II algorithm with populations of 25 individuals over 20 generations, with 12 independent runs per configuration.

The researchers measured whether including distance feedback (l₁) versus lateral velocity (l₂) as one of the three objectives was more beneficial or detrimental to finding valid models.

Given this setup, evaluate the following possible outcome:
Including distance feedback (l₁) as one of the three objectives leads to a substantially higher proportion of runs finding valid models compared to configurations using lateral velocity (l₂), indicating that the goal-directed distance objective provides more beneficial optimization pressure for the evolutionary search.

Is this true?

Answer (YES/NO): NO